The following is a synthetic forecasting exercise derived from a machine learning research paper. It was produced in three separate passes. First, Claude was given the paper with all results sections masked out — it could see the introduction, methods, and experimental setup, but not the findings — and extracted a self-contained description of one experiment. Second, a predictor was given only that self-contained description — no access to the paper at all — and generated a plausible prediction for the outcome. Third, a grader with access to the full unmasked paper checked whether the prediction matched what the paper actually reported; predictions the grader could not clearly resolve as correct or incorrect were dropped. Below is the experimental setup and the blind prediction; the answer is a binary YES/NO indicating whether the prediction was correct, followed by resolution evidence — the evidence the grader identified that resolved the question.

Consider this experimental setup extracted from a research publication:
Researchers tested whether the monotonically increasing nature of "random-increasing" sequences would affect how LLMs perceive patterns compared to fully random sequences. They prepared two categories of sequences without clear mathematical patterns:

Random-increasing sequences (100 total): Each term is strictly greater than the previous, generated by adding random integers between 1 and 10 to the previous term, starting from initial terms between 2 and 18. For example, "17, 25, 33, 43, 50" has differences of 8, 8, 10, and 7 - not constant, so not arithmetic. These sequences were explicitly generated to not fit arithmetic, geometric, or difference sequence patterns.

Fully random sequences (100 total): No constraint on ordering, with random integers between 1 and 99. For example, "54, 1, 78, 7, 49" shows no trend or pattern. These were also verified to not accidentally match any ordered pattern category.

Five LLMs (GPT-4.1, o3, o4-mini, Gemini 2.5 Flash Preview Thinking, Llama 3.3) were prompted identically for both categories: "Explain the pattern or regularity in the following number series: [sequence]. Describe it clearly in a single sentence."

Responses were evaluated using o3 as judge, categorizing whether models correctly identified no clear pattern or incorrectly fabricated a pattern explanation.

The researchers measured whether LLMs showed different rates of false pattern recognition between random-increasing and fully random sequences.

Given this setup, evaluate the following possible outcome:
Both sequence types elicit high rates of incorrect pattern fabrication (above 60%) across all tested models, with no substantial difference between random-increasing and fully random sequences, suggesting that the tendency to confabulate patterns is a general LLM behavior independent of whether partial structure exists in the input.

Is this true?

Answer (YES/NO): NO